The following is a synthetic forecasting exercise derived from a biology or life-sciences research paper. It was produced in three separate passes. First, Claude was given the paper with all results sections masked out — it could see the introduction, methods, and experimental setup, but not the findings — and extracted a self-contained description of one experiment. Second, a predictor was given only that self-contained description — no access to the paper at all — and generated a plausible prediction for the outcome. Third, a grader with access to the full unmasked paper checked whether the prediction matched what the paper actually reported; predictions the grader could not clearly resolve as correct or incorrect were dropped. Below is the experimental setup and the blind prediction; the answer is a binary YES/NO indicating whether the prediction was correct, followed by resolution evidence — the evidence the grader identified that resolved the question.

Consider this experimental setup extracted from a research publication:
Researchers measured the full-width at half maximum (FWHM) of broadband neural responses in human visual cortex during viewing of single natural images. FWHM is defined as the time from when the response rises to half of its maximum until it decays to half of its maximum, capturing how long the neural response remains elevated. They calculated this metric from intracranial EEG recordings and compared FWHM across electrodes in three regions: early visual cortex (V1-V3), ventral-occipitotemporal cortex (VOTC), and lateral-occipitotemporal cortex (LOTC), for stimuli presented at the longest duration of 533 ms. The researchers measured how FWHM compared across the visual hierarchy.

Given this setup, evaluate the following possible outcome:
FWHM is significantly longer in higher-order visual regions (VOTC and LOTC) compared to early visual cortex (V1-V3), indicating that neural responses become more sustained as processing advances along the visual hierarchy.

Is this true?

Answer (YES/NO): YES